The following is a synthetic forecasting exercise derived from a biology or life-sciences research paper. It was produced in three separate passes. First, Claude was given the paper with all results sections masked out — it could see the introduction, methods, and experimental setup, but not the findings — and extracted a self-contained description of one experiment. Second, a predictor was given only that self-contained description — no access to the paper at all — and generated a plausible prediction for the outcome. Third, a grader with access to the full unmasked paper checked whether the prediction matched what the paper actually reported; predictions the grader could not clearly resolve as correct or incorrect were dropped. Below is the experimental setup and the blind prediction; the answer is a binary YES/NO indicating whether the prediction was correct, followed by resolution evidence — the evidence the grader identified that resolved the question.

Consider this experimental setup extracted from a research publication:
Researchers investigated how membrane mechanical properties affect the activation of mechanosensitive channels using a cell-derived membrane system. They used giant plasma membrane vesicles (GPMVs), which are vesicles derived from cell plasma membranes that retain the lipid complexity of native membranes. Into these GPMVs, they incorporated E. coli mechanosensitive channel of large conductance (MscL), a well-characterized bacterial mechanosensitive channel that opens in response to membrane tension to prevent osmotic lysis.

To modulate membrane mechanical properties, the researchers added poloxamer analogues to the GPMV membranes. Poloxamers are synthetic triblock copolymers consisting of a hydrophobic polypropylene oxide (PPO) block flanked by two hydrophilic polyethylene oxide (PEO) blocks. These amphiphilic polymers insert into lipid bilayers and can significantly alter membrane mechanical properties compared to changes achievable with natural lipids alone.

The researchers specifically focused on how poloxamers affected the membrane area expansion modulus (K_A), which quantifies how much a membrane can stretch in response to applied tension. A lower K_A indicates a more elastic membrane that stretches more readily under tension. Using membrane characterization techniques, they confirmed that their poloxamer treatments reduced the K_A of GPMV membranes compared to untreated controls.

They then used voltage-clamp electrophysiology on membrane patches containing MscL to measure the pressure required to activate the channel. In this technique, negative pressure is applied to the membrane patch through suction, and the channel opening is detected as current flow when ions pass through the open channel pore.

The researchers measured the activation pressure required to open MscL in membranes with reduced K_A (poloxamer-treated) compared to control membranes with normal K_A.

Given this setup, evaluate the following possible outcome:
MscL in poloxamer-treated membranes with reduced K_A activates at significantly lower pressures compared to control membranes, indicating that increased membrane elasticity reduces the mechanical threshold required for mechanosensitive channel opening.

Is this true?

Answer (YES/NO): NO